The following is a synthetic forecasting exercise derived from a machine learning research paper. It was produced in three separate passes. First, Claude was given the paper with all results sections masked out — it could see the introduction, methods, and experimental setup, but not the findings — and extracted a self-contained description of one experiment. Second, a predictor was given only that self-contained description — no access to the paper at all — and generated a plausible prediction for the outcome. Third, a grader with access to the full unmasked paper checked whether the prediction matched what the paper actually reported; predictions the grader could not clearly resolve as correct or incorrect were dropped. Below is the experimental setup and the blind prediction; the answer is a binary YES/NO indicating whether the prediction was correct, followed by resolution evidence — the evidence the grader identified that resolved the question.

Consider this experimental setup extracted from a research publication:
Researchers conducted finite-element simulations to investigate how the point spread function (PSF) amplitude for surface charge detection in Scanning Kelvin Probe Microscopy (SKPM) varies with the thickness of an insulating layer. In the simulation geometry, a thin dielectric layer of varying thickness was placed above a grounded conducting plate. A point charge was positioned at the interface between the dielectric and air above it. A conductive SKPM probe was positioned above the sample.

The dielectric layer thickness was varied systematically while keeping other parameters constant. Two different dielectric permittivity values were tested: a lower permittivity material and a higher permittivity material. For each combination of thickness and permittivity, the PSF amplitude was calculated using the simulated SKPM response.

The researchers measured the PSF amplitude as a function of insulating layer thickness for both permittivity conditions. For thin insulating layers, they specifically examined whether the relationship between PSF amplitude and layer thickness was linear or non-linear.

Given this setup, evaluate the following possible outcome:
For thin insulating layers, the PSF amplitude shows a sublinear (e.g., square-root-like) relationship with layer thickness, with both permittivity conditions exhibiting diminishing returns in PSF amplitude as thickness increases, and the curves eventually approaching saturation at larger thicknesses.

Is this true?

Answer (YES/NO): NO